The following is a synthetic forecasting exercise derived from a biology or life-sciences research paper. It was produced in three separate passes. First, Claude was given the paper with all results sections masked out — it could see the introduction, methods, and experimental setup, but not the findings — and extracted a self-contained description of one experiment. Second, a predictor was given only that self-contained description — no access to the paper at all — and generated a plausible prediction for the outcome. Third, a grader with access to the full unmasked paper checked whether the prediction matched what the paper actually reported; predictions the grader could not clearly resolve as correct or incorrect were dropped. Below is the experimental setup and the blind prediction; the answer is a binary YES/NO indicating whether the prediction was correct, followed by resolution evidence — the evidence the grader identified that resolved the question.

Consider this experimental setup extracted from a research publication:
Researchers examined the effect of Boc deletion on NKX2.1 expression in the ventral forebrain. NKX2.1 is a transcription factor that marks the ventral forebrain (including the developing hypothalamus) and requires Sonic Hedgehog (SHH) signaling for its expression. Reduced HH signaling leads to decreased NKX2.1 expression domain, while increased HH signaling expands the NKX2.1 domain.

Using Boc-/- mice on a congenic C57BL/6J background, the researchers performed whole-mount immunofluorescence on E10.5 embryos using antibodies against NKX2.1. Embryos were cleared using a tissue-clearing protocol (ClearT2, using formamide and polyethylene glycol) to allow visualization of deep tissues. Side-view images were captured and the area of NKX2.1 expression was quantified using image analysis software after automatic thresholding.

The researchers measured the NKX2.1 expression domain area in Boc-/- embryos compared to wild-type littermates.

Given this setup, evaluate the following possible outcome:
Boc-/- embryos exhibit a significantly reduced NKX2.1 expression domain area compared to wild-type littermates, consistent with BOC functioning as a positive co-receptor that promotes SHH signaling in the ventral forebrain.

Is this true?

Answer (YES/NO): NO